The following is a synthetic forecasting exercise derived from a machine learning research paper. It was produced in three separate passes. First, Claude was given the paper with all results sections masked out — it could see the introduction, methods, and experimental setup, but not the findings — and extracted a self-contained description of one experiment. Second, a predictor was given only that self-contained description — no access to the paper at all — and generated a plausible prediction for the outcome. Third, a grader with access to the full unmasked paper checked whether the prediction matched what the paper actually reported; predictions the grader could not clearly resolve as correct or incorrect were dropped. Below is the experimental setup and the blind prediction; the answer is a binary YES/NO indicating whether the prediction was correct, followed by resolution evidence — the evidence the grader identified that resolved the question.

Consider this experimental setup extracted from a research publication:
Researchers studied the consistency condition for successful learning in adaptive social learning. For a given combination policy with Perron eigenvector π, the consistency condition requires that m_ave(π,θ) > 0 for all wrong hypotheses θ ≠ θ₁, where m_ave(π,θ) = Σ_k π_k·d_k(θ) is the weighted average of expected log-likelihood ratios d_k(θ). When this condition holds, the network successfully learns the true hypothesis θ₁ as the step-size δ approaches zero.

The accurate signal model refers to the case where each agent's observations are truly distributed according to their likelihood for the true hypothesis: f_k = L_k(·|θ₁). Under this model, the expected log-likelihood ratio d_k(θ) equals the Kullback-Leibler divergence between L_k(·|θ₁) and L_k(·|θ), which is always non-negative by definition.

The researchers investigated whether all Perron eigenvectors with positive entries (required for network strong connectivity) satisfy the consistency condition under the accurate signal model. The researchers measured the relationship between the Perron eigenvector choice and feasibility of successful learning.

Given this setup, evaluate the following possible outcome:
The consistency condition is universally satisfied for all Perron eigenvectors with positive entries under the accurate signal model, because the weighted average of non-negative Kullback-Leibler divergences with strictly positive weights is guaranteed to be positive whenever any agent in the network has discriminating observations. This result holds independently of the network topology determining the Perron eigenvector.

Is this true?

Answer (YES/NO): YES